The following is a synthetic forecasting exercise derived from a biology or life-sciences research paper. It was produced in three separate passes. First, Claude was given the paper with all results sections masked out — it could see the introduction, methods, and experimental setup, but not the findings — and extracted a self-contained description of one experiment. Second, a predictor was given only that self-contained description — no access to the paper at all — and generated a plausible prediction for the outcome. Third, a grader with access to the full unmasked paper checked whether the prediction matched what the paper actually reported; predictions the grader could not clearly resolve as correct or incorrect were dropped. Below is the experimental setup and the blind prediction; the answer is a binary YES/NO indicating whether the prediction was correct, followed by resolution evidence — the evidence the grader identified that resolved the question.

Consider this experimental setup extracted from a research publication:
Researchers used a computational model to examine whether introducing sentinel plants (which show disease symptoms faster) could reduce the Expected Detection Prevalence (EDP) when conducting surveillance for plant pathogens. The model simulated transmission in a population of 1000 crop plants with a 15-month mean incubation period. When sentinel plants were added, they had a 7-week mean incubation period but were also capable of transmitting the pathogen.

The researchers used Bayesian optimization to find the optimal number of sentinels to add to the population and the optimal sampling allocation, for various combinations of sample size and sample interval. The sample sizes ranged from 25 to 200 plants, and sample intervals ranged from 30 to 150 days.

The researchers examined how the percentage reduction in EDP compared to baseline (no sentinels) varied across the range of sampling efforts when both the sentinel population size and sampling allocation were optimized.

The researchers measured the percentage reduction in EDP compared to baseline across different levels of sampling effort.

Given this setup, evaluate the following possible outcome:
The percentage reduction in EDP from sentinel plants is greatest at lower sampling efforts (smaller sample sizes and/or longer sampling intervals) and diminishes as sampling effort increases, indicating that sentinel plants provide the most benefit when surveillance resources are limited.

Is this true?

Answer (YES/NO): YES